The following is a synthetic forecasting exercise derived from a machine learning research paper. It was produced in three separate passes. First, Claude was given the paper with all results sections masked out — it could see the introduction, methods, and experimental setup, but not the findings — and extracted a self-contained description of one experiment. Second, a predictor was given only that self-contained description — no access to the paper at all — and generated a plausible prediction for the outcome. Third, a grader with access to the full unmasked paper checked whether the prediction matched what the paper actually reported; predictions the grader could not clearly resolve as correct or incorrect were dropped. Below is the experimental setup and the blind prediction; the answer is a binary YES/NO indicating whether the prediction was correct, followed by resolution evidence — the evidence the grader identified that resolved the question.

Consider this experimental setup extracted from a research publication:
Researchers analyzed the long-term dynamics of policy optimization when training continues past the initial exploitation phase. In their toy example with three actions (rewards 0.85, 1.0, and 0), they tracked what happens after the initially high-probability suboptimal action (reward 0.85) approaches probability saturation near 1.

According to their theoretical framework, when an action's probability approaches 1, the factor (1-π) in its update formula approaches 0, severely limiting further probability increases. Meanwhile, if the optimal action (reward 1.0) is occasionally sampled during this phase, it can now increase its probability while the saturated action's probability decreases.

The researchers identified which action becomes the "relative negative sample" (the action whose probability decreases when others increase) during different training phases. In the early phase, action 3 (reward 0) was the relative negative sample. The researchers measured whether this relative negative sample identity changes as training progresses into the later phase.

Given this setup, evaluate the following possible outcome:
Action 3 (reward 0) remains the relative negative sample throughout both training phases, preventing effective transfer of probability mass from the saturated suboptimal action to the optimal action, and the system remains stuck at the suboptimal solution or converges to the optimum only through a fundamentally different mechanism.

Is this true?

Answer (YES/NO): NO